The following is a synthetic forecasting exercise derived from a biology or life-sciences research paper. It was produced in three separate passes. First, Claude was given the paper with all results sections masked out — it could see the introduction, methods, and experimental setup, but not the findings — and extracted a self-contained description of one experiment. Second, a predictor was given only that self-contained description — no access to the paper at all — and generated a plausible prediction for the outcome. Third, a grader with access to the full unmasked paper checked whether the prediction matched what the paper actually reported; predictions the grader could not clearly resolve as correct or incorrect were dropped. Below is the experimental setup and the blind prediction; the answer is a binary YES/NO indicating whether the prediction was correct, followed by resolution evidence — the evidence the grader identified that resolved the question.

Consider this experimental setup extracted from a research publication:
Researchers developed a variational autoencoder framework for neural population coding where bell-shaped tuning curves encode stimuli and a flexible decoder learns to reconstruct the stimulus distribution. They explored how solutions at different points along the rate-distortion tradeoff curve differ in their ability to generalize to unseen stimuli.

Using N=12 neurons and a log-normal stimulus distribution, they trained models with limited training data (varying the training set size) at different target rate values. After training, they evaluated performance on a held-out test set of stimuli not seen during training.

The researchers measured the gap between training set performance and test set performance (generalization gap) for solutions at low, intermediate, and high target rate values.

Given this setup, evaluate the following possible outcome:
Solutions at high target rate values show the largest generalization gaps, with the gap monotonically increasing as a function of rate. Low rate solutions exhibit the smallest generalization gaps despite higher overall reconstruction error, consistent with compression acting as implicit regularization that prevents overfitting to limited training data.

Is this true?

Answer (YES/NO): YES